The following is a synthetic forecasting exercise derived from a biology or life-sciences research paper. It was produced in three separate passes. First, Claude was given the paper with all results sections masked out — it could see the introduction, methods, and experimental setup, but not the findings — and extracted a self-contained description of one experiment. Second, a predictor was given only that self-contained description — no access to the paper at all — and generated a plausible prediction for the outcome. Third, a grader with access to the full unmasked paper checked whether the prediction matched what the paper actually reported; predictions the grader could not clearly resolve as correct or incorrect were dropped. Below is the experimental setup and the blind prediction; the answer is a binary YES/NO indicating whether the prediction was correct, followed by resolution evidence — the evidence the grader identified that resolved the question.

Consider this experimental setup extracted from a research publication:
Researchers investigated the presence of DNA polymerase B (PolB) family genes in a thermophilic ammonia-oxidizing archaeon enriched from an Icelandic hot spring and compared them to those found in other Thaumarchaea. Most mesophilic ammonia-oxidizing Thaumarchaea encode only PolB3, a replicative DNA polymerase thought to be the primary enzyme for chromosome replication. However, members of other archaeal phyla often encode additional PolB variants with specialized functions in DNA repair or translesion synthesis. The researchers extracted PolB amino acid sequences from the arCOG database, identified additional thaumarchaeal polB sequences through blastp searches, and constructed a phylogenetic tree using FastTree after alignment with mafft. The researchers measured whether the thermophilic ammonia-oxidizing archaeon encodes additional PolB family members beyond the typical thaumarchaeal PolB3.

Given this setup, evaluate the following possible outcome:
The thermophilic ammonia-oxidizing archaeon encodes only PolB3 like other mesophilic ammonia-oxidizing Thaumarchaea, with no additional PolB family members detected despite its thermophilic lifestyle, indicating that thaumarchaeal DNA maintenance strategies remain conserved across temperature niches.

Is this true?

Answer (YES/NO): NO